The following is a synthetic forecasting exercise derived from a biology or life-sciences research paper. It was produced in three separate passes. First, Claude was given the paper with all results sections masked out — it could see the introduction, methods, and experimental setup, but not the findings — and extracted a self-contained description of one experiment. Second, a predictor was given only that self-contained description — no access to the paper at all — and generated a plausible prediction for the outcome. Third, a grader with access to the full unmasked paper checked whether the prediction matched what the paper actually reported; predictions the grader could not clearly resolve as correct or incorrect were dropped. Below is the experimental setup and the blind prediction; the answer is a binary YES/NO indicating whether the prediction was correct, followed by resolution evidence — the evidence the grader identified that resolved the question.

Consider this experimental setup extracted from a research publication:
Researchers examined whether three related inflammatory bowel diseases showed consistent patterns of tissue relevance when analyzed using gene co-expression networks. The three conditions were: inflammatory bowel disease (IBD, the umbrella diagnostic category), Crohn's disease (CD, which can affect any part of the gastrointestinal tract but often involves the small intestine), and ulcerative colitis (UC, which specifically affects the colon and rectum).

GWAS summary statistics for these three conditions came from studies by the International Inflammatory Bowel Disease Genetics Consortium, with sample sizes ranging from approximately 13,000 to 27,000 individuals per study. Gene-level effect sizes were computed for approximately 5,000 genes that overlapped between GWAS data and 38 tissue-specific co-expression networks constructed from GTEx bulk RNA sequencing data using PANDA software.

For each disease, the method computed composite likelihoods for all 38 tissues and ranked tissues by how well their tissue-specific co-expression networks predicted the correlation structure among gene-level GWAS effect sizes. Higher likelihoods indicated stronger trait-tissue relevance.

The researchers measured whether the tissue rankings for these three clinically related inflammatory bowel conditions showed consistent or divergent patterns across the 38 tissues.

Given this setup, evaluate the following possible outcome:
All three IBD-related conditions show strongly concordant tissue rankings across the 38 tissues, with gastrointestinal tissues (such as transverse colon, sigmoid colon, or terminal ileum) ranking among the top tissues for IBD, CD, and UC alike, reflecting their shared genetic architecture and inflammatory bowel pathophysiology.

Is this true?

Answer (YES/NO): YES